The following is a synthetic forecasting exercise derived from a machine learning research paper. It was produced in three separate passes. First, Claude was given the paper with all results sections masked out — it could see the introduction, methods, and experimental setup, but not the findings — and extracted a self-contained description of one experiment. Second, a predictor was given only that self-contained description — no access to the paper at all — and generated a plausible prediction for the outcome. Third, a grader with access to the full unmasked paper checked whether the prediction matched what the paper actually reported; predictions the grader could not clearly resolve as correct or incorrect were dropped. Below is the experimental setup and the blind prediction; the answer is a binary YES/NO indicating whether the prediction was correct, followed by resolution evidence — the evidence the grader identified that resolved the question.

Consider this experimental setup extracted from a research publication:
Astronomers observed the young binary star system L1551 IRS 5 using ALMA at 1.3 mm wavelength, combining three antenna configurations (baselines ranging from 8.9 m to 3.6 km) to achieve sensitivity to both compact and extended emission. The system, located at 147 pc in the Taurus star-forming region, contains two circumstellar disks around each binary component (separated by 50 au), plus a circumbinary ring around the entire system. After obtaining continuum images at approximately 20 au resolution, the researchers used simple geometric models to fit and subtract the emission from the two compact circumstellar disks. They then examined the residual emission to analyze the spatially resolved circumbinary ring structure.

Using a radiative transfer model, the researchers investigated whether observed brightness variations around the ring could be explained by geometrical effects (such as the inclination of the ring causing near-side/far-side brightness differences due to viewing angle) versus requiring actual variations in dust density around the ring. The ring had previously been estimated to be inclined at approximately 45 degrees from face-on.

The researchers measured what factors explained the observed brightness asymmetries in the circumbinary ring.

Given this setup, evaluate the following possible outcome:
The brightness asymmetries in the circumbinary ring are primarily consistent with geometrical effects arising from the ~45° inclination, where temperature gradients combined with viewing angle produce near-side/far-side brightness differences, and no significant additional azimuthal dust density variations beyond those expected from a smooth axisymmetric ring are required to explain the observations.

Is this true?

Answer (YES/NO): NO